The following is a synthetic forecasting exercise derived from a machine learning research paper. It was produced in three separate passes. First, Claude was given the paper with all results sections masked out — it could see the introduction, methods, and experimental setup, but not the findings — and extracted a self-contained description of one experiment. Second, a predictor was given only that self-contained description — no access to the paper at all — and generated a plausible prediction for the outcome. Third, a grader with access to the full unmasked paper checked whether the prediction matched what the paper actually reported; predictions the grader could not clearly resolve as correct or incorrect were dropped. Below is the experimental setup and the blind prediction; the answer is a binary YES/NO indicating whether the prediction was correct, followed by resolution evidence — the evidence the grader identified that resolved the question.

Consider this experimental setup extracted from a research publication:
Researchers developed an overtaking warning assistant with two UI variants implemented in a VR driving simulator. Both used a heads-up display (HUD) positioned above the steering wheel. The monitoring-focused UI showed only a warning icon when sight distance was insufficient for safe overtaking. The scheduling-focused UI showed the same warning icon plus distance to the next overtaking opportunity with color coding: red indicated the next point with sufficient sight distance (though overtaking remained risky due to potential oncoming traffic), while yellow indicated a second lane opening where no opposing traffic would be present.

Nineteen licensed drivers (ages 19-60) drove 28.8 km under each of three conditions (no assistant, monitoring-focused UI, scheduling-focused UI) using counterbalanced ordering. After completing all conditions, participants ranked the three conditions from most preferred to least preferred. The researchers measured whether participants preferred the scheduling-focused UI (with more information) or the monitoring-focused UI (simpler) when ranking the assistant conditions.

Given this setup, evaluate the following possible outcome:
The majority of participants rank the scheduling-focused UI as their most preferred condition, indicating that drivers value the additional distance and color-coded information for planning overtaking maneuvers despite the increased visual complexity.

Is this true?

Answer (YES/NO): NO